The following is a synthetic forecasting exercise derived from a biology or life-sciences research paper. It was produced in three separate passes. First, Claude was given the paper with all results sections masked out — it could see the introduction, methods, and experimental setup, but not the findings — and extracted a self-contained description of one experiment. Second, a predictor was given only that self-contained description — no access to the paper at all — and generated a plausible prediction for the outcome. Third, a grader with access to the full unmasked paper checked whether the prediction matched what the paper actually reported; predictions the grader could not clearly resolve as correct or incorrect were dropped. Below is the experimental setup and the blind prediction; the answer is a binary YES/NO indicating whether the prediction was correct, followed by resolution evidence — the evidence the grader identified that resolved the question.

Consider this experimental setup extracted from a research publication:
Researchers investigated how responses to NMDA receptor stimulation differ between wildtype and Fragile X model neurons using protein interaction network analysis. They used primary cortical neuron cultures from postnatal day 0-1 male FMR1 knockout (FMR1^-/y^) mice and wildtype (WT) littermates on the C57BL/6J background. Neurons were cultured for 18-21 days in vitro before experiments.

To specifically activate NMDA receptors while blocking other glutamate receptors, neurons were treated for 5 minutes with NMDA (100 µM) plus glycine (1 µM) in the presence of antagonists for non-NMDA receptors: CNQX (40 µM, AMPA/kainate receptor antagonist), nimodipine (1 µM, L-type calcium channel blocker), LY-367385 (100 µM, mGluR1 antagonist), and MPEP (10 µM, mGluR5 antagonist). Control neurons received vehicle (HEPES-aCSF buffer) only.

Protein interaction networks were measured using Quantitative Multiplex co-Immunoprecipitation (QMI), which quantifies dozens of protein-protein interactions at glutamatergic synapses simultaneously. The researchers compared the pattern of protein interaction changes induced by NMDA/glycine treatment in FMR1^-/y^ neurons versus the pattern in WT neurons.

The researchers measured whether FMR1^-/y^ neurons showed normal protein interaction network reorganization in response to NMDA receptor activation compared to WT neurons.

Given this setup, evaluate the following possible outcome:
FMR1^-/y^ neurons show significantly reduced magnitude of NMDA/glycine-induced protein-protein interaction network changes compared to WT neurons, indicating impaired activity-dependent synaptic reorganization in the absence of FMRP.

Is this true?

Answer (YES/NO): NO